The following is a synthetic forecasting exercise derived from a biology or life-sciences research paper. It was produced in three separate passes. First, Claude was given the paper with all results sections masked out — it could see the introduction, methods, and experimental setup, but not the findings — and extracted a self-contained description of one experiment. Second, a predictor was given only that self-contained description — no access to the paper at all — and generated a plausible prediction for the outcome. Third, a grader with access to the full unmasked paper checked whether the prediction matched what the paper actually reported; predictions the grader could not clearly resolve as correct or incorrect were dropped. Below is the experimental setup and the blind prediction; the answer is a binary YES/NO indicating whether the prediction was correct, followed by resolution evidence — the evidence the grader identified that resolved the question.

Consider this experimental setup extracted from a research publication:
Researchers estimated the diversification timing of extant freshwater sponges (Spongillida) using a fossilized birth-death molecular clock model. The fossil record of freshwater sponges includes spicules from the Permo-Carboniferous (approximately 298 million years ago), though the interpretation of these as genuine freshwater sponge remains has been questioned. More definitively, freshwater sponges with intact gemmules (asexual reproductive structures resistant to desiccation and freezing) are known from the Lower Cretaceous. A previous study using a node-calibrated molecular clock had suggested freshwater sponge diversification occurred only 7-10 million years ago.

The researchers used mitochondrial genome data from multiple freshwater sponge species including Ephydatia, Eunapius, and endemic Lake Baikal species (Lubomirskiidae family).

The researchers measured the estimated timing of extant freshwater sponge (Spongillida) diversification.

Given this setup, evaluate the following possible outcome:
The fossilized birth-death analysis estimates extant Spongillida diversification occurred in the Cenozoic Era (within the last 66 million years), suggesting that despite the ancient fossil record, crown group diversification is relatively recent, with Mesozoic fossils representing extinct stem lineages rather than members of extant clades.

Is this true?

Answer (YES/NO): YES